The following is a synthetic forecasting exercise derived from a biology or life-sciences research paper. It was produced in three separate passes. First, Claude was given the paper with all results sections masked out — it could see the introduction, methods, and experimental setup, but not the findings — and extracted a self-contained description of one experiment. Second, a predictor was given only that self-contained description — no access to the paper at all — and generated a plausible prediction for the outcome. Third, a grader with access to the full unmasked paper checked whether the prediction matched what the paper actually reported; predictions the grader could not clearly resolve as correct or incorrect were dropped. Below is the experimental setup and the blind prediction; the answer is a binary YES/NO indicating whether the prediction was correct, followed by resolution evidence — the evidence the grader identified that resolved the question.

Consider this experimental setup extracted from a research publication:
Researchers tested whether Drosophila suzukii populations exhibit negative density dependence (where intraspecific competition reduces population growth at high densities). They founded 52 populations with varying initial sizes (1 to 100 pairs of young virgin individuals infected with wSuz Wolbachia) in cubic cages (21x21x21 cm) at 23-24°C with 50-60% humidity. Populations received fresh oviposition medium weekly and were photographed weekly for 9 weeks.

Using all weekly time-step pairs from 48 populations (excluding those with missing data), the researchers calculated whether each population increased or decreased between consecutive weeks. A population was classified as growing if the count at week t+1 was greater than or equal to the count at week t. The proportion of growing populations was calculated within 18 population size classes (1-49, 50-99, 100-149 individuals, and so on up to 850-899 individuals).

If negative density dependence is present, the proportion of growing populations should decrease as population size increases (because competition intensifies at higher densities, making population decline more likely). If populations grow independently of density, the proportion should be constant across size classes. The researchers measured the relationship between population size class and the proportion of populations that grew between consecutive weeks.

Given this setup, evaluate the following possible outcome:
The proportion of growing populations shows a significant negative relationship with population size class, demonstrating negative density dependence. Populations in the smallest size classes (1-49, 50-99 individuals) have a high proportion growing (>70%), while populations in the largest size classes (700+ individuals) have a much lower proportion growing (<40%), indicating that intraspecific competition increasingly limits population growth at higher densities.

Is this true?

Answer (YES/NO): YES